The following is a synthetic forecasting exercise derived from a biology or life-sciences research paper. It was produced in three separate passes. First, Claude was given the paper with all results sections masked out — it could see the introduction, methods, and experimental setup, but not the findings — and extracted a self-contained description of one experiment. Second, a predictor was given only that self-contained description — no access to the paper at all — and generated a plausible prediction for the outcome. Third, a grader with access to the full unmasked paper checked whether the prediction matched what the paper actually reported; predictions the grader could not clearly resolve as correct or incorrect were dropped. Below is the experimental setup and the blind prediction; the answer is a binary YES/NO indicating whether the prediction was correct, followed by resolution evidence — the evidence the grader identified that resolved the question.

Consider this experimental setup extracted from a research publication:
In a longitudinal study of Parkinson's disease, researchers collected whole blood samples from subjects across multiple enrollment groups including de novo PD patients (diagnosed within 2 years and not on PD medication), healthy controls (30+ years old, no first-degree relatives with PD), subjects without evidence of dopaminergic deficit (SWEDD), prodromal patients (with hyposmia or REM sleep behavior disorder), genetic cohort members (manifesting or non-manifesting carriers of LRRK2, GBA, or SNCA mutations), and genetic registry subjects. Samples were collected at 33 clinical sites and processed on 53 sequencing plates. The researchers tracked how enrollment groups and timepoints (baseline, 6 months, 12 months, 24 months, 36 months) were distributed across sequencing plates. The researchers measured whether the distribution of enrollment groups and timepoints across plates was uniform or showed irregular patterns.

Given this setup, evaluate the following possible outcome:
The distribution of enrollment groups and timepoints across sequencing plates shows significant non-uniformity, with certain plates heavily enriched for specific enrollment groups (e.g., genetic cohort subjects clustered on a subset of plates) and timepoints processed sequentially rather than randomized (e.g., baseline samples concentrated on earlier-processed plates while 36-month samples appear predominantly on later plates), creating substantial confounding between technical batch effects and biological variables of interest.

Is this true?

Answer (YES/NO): YES